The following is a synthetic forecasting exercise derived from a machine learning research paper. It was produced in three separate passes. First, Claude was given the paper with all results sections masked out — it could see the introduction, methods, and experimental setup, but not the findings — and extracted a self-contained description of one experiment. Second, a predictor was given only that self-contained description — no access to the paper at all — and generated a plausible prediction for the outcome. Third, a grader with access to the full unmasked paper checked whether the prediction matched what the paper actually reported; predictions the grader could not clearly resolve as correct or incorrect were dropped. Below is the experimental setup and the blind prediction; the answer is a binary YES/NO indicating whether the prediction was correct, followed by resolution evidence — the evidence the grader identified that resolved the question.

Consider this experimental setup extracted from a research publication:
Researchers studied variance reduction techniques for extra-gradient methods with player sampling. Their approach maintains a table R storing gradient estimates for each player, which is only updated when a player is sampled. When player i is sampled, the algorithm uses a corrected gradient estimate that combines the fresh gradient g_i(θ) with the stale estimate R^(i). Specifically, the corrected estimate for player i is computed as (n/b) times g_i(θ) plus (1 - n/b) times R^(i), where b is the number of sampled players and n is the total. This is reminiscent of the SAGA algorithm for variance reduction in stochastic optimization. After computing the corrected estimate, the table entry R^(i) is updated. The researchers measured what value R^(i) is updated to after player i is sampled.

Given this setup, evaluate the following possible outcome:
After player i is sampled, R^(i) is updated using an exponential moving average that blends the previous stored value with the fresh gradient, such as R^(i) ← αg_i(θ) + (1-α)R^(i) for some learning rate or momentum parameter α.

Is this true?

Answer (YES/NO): NO